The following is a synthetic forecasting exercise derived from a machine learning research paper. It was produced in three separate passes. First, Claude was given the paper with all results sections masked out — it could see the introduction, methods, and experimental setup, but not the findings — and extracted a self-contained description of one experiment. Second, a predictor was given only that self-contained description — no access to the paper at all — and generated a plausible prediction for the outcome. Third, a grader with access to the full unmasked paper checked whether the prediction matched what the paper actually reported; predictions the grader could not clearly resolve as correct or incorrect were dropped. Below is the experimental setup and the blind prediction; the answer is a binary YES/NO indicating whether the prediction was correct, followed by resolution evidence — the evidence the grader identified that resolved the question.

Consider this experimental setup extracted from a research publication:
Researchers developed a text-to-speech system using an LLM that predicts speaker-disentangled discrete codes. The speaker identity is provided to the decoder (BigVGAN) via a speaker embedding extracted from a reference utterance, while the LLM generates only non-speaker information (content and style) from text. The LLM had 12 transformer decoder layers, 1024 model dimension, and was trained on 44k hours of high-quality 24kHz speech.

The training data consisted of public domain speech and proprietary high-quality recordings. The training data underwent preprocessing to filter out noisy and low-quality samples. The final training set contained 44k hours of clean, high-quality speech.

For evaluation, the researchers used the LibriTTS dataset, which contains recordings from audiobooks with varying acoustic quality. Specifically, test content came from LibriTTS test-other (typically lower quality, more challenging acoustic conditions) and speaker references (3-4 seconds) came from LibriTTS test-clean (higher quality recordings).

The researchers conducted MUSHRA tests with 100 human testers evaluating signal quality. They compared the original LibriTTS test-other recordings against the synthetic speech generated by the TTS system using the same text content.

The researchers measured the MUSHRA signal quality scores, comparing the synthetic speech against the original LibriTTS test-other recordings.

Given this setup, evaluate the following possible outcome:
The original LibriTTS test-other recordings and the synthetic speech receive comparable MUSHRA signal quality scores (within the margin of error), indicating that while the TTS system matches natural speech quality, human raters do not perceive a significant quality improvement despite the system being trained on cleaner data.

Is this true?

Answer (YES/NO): NO